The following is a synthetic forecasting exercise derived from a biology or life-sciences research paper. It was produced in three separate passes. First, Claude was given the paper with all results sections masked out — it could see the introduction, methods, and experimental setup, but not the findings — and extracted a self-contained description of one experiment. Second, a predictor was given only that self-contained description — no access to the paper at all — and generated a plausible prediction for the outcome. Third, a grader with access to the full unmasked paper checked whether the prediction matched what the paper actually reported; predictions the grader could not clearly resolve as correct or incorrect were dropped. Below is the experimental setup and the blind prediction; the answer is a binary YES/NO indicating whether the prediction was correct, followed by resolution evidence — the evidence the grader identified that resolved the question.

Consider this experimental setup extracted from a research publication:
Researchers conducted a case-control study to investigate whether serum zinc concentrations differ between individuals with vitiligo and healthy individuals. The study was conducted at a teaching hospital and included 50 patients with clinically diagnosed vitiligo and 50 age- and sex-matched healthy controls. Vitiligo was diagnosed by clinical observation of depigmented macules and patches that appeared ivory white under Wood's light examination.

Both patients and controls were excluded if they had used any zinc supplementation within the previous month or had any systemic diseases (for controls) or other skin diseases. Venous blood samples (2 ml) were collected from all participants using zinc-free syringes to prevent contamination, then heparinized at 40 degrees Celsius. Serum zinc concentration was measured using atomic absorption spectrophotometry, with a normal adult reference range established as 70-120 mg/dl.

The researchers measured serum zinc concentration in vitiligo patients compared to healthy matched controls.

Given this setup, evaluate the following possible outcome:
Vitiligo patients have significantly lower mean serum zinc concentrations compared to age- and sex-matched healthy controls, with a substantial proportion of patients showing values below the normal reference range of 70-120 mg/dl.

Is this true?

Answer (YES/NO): NO